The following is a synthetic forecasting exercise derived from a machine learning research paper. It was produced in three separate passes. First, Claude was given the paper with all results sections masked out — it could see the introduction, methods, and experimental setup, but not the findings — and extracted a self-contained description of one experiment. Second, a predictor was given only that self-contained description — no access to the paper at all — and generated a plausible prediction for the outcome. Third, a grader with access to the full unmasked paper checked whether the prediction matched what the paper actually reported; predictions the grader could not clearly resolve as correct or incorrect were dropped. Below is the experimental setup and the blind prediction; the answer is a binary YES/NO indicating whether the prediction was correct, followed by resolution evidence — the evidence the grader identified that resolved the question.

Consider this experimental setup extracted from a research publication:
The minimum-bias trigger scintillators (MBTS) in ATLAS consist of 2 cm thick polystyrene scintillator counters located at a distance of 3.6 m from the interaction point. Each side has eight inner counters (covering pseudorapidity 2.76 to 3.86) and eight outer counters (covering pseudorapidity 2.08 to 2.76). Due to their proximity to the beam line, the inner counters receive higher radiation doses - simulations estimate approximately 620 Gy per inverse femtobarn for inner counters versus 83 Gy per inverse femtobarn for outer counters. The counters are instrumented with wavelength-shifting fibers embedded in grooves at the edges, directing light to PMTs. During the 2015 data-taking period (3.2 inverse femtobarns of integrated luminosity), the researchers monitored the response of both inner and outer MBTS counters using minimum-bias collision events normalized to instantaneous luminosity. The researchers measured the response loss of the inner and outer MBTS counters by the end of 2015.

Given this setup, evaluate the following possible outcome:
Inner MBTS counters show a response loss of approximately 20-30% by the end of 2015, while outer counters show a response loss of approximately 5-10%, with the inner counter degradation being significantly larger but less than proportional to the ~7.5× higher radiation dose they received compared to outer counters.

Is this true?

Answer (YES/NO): NO